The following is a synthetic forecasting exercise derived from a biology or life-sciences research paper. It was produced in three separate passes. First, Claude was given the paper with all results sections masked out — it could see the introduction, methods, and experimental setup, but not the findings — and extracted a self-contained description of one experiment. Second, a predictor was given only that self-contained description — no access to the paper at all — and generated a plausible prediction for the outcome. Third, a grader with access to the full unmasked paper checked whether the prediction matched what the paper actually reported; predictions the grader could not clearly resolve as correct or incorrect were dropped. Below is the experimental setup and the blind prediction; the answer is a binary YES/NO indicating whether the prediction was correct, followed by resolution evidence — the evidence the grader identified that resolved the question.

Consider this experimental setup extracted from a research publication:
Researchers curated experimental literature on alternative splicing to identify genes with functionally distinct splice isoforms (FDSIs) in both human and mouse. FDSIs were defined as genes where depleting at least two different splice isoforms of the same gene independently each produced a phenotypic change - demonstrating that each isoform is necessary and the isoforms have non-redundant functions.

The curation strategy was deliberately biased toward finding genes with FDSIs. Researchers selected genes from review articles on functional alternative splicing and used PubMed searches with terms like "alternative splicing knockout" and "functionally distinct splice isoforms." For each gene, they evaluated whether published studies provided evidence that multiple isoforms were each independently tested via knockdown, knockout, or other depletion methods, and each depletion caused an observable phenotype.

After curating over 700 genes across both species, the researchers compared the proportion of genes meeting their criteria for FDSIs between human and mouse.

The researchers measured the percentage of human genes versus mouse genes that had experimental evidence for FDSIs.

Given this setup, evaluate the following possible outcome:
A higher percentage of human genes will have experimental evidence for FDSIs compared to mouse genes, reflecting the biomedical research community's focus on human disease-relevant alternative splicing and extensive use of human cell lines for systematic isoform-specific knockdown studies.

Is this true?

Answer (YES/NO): NO